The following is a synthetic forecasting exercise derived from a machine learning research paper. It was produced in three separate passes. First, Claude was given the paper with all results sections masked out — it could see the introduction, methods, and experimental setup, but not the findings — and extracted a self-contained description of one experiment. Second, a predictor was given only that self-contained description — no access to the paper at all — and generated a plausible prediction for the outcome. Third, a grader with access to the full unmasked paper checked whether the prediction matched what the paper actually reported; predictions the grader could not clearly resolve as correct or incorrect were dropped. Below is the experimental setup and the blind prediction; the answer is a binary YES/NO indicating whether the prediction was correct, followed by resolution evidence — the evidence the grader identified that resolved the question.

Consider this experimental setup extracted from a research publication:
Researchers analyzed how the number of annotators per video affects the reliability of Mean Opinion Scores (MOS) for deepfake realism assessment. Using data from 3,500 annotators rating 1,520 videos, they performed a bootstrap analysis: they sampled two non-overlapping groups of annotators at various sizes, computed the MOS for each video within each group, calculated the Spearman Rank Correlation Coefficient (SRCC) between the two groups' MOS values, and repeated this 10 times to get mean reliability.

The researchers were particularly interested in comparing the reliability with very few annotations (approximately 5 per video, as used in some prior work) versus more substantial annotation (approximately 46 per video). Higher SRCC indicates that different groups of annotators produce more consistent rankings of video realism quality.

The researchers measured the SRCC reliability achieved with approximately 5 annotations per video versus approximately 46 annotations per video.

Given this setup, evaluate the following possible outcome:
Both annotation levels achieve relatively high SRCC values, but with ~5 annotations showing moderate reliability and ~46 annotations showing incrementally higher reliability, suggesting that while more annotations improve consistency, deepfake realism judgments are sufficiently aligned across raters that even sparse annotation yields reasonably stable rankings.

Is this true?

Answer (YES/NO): NO